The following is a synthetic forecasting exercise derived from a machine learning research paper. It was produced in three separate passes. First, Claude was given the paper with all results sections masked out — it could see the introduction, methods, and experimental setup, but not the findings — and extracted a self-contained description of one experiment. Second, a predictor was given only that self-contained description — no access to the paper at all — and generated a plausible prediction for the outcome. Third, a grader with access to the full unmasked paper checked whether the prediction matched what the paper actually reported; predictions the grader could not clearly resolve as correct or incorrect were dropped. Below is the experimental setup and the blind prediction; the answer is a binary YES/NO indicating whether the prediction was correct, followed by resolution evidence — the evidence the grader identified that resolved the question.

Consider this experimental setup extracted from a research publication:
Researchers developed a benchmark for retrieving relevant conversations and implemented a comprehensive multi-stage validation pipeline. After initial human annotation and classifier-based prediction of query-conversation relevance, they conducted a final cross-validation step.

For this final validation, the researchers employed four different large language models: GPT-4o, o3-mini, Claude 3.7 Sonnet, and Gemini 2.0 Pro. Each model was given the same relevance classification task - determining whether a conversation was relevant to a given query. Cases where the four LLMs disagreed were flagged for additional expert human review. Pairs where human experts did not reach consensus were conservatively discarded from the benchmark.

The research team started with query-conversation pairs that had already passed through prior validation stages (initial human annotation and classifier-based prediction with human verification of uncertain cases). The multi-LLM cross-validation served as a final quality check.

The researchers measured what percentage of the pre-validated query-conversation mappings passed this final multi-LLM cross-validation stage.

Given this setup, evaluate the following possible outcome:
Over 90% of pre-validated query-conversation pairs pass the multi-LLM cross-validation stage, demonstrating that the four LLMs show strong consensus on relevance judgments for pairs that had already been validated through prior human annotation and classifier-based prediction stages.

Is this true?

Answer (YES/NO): YES